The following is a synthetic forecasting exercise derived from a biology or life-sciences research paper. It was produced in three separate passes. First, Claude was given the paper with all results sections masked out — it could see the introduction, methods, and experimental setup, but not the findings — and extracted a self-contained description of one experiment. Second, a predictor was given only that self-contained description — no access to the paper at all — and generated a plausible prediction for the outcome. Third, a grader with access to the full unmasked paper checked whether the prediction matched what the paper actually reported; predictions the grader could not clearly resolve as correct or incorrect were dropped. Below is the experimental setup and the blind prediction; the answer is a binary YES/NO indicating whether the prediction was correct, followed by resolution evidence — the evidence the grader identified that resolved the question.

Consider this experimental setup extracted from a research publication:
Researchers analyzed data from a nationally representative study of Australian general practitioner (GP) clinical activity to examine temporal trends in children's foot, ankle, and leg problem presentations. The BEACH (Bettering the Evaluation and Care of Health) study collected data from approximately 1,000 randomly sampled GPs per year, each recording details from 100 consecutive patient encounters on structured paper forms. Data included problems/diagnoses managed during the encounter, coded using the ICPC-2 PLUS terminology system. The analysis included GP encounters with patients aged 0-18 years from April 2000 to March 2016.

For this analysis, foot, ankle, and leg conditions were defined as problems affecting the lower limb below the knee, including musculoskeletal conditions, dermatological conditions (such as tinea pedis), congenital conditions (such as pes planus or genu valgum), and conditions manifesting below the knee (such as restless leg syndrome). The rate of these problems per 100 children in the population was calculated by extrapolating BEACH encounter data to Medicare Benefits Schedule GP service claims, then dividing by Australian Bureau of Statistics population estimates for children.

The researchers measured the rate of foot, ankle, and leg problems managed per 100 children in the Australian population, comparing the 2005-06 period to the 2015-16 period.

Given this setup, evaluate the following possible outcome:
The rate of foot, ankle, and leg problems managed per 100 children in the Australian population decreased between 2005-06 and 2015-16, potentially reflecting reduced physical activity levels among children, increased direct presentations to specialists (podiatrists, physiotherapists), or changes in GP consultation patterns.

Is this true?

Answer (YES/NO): NO